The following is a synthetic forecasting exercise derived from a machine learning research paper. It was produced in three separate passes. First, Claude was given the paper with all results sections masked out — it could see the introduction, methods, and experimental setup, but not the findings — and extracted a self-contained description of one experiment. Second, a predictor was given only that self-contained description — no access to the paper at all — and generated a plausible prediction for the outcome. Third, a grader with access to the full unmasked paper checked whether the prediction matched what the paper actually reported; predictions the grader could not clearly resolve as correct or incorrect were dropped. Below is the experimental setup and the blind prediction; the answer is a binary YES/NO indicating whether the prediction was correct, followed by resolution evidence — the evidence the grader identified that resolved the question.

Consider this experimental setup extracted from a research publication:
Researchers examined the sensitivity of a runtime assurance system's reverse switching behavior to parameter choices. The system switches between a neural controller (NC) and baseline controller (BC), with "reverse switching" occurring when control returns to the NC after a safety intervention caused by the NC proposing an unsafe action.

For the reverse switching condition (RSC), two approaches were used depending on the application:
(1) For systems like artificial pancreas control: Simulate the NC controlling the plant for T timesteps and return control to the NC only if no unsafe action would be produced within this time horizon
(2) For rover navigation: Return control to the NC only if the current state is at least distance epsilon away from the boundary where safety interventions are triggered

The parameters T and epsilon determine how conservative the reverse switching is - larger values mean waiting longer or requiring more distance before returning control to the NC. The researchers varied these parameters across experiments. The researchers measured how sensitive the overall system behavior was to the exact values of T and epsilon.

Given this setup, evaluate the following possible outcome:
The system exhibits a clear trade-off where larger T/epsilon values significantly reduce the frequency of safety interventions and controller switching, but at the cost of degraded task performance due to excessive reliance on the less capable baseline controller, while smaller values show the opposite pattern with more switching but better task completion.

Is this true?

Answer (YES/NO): NO